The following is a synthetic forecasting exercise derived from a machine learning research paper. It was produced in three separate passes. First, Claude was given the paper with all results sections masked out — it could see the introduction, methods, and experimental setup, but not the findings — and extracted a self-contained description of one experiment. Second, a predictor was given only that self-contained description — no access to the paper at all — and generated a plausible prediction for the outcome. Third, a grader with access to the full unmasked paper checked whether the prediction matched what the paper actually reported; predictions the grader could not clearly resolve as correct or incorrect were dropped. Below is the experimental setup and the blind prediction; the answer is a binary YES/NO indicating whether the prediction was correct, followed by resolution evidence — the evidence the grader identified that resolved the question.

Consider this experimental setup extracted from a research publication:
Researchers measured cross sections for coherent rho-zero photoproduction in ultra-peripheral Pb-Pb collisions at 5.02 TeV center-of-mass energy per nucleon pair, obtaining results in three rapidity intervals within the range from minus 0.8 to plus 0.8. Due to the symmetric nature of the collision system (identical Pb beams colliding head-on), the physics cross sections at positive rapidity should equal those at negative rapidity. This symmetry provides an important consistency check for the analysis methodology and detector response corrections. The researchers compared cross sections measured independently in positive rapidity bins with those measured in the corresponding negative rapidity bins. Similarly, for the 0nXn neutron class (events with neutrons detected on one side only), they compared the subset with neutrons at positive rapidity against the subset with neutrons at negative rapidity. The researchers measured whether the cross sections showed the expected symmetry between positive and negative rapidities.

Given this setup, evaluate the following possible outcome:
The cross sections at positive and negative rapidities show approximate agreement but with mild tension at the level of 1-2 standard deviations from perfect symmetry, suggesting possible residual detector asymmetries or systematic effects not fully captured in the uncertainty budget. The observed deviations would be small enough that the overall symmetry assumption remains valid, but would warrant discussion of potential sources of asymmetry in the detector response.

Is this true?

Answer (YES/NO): NO